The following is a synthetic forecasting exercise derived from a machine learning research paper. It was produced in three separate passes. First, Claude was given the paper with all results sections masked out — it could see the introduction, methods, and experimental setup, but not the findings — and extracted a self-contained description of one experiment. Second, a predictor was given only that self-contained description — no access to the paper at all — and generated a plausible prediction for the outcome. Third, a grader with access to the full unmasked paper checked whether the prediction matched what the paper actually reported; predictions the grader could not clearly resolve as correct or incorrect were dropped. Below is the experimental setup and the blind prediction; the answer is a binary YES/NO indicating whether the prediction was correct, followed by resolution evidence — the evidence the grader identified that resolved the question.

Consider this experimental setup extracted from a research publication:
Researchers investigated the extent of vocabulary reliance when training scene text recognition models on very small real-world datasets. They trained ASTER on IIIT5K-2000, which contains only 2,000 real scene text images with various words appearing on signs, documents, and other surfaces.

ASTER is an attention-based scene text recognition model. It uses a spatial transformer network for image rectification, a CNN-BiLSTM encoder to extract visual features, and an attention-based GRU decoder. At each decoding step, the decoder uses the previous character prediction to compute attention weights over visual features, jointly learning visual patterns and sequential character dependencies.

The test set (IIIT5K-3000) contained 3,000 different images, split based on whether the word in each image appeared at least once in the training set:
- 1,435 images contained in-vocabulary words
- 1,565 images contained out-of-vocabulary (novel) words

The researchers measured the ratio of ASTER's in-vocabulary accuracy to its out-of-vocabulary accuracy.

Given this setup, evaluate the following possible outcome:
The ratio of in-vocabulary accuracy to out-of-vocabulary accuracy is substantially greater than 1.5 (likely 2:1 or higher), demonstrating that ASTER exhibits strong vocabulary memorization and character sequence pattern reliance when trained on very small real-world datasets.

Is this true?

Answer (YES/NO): YES